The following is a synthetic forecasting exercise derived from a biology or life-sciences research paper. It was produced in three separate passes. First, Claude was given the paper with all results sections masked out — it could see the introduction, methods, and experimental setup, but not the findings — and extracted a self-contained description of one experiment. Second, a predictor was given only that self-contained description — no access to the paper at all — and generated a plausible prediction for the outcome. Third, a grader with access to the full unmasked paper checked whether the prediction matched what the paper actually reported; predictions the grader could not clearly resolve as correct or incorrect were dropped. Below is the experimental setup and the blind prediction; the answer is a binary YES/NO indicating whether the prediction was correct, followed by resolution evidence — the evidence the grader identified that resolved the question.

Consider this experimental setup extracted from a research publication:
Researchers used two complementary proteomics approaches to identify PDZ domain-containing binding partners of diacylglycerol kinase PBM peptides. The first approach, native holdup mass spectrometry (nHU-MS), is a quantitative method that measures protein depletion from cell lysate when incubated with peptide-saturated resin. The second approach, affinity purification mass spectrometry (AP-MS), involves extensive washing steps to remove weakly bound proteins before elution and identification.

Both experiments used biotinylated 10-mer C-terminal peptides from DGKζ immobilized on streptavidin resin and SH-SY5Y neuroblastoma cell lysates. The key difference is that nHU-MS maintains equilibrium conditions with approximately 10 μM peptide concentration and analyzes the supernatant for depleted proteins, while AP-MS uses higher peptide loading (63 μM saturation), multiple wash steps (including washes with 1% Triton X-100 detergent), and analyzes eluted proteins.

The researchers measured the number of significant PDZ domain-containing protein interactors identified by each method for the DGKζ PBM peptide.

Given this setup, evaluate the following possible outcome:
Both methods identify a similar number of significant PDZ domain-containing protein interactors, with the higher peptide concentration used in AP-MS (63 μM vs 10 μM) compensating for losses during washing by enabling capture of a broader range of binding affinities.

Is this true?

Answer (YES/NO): NO